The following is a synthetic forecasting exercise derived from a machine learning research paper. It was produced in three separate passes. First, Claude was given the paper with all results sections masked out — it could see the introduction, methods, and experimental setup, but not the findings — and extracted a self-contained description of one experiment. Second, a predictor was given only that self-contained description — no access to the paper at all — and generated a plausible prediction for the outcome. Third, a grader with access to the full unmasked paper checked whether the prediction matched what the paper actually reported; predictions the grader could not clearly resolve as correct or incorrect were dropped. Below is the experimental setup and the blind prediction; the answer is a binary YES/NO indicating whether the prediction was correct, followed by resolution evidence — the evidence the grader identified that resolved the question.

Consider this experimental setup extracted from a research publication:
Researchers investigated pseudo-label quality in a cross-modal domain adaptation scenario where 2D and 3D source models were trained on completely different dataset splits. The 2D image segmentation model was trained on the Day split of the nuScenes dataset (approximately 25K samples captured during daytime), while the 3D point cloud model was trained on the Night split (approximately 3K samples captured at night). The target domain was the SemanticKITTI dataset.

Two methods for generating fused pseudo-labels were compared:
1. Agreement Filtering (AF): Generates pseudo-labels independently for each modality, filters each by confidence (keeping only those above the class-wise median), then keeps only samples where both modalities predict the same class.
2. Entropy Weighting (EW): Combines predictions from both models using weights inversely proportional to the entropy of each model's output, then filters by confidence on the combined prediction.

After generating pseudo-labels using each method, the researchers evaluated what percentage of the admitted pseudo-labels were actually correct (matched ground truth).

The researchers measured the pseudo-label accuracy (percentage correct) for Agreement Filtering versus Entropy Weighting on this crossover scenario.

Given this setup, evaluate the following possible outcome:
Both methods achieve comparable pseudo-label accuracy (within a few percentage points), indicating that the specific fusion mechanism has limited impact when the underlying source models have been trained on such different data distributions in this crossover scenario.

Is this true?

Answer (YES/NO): NO